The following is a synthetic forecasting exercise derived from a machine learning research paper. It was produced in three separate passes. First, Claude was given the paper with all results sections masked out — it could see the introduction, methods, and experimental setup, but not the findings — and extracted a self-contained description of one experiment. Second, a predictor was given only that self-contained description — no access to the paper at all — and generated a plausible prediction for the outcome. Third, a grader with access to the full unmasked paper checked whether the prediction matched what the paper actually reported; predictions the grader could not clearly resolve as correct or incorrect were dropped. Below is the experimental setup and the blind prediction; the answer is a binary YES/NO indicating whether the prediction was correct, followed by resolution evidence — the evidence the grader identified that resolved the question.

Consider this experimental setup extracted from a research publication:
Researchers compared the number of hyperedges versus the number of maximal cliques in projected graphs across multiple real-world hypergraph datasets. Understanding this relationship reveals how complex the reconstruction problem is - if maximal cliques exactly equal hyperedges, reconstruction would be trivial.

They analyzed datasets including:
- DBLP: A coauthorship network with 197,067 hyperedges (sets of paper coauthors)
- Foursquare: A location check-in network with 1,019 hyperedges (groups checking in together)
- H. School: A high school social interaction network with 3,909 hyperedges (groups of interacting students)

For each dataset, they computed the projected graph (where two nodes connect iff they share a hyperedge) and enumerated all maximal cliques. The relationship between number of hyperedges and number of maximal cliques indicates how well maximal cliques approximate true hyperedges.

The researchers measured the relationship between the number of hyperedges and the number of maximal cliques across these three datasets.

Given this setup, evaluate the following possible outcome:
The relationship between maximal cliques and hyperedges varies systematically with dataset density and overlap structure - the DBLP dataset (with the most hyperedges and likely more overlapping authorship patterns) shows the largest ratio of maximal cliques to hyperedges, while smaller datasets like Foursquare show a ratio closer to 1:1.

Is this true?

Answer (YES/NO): NO